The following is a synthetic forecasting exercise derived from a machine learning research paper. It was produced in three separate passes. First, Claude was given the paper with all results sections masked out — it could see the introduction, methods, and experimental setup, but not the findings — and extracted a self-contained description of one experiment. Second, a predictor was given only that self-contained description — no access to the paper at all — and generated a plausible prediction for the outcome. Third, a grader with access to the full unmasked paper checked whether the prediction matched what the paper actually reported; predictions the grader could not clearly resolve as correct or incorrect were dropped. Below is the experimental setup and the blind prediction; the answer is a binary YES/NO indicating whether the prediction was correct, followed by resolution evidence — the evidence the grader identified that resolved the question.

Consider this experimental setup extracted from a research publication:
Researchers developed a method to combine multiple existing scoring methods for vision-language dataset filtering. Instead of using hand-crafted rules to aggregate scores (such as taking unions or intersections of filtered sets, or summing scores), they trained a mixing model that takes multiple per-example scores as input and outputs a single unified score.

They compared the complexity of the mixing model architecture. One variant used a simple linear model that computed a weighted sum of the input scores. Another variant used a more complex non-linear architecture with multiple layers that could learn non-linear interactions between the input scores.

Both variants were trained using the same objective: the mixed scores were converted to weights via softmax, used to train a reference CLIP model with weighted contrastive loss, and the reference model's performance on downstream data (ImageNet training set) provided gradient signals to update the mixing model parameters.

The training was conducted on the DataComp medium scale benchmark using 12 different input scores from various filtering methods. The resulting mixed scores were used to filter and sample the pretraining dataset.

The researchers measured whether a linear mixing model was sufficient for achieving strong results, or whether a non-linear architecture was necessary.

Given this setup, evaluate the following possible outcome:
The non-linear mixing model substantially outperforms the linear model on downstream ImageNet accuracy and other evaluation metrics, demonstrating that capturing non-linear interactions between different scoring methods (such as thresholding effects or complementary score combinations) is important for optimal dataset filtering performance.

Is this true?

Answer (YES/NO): NO